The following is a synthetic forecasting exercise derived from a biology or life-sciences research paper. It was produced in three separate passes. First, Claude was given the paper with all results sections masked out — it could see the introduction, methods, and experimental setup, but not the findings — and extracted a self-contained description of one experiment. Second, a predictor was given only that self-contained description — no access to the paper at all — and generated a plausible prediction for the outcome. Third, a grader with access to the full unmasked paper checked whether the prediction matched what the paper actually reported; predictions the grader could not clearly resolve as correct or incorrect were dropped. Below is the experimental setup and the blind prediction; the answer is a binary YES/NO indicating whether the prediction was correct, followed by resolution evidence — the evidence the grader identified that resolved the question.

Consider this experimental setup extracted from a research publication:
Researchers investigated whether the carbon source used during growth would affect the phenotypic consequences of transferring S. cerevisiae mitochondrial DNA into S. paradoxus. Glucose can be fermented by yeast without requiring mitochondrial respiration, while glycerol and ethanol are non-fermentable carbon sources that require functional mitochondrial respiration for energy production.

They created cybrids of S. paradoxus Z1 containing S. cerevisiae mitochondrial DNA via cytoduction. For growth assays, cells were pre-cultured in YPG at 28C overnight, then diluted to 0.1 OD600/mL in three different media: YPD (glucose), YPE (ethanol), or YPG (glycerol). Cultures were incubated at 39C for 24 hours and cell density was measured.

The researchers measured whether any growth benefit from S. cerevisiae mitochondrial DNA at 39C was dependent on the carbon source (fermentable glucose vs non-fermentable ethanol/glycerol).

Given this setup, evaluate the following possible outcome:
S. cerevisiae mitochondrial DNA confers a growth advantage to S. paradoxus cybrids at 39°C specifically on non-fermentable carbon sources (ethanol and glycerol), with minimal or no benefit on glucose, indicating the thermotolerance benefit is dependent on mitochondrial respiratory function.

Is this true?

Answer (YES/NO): NO